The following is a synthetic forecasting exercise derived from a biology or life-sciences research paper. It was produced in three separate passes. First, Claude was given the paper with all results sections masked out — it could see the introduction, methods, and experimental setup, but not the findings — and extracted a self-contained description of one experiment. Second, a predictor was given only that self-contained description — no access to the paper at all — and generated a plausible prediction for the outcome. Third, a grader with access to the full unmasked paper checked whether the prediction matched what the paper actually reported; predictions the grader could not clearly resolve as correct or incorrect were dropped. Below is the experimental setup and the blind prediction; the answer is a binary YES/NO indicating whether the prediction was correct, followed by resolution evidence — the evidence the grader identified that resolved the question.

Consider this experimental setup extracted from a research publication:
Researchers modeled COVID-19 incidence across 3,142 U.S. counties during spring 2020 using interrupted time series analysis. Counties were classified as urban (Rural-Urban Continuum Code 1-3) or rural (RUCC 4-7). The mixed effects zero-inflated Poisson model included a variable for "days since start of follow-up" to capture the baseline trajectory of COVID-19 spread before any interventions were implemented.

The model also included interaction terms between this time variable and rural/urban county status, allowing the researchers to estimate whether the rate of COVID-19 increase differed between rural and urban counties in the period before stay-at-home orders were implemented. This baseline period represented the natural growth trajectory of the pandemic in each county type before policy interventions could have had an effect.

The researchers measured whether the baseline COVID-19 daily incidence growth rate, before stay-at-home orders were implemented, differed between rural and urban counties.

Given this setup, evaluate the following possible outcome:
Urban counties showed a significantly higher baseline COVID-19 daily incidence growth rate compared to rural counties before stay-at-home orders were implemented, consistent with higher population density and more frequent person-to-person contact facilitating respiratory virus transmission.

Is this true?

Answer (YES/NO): YES